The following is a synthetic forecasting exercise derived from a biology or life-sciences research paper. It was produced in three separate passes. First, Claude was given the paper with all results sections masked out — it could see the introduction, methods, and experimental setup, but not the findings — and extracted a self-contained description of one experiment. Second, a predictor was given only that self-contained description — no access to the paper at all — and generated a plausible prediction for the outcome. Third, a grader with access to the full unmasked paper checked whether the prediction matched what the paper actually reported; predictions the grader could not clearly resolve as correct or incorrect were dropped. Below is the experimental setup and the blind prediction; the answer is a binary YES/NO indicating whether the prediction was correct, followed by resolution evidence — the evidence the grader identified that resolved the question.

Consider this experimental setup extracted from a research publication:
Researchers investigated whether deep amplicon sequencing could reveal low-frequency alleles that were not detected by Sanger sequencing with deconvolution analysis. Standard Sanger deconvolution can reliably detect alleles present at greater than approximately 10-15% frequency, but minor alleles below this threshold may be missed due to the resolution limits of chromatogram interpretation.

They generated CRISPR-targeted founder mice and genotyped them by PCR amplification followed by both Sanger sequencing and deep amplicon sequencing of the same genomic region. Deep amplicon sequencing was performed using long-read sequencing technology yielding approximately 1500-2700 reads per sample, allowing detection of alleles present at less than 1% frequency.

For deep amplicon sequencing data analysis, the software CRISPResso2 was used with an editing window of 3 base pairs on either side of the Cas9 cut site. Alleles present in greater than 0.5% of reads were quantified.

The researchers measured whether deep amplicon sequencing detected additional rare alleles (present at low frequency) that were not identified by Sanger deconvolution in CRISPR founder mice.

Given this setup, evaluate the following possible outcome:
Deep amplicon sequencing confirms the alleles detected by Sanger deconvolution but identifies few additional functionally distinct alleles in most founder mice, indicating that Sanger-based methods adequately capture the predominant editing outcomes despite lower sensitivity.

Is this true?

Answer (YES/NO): NO